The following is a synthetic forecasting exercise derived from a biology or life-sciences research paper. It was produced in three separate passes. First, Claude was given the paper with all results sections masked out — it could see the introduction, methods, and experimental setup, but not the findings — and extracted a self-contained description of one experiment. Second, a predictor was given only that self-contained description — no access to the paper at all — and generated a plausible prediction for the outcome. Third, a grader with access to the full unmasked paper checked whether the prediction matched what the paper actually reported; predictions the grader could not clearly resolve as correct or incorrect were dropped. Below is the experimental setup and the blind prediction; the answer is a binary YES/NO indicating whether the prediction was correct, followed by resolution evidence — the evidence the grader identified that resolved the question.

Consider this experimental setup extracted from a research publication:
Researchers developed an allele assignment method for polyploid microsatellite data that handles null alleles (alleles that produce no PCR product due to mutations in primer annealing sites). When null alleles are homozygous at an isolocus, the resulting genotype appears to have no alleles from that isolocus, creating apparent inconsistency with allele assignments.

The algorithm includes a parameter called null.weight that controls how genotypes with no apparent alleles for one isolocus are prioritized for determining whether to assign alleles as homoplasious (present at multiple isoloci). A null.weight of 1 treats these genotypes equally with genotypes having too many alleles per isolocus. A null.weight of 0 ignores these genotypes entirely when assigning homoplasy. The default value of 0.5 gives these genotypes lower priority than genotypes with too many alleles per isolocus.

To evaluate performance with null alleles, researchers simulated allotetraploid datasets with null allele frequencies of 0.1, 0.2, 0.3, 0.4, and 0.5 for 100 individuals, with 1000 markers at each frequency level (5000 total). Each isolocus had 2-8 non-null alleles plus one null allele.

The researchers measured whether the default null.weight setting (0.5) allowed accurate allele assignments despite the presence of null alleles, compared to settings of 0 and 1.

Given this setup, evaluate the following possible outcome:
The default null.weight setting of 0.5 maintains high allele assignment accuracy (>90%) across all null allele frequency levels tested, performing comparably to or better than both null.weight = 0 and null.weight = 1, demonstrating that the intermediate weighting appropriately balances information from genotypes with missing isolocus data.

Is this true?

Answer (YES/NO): NO